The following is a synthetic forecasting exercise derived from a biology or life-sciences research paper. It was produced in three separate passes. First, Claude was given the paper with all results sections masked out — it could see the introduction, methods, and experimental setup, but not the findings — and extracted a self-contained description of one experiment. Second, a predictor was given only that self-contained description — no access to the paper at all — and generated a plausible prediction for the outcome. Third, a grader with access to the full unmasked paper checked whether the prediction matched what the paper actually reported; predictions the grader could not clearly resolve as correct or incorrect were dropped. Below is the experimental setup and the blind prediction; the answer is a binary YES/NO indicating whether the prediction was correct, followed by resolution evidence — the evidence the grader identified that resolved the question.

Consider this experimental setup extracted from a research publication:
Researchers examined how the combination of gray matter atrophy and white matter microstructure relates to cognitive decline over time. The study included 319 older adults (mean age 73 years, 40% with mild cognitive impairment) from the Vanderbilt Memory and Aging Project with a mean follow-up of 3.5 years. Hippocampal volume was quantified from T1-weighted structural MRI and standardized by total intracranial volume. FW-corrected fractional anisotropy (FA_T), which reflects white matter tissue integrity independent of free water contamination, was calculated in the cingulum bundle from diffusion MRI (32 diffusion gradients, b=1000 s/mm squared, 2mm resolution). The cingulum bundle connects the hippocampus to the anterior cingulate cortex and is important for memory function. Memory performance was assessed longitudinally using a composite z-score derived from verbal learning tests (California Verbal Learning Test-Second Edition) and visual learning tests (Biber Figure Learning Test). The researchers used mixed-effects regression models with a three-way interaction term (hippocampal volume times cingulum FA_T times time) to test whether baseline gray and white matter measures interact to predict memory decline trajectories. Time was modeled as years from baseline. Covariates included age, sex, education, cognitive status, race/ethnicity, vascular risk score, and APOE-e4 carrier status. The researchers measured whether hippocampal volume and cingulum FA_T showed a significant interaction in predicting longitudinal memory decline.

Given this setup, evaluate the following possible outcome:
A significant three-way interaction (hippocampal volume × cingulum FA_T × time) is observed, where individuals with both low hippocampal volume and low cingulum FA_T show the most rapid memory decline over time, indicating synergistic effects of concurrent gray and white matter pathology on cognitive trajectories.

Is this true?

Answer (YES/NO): YES